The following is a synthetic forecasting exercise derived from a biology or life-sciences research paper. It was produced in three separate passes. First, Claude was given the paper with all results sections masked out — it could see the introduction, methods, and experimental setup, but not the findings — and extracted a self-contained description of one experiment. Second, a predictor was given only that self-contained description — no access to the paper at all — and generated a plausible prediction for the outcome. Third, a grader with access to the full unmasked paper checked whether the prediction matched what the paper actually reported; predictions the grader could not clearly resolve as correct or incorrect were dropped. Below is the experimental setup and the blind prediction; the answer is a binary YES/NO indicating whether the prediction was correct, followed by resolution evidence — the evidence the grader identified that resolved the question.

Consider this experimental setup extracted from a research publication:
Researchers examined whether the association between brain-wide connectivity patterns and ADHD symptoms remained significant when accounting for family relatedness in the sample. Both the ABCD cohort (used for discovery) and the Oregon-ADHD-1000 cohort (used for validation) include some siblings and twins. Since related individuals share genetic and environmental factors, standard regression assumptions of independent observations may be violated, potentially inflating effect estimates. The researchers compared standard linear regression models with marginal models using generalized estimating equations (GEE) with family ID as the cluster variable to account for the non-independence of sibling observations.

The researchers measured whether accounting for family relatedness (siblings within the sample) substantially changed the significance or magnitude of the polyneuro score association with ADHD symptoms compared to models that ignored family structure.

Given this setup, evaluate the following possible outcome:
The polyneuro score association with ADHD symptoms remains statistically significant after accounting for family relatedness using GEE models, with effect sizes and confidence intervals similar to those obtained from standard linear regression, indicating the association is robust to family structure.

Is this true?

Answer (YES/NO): YES